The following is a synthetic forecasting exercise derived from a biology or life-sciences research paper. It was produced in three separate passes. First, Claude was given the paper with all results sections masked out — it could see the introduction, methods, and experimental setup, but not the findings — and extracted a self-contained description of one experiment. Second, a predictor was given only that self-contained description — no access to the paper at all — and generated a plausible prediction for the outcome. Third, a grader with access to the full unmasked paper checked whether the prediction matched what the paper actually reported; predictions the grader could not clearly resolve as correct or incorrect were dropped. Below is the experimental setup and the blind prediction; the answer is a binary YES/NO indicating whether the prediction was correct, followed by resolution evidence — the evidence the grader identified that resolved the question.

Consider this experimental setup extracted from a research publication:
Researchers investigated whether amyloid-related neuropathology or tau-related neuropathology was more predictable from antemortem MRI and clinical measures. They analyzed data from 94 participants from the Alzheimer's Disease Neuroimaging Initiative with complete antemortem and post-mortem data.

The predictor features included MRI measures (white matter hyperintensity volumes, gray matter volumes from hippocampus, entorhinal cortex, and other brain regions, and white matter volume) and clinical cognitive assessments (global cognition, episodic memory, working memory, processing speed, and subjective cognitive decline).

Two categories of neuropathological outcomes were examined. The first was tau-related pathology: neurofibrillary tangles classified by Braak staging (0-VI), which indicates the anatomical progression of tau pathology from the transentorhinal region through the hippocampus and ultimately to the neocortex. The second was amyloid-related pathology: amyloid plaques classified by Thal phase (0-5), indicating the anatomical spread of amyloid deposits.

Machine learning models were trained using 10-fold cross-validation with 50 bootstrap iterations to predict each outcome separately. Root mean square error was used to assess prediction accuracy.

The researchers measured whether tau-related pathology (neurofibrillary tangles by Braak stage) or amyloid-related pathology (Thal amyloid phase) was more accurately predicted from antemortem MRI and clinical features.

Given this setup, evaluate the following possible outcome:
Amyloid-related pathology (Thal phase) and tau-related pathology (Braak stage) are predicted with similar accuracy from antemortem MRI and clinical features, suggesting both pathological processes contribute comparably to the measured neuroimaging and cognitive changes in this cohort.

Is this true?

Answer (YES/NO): YES